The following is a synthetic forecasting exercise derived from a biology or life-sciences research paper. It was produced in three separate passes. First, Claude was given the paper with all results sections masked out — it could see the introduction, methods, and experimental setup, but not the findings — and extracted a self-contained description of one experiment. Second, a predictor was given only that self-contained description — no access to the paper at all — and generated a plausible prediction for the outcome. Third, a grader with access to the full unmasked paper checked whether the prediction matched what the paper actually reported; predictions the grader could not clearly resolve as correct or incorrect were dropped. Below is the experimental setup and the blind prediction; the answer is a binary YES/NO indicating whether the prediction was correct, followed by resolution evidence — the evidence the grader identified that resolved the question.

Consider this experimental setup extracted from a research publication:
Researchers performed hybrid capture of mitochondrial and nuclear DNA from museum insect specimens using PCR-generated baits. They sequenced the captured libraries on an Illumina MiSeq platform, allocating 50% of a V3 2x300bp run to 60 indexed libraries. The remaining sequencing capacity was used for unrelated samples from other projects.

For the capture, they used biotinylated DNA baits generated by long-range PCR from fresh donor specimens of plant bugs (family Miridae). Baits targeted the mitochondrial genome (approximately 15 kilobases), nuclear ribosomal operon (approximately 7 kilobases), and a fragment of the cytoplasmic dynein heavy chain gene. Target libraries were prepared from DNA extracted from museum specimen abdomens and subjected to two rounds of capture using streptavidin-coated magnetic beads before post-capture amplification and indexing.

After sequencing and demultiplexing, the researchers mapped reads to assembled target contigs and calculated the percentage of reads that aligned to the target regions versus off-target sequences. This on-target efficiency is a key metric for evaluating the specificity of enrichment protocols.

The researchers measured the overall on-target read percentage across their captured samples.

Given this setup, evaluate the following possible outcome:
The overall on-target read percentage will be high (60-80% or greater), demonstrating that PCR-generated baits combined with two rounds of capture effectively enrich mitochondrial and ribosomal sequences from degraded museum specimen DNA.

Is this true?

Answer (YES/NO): NO